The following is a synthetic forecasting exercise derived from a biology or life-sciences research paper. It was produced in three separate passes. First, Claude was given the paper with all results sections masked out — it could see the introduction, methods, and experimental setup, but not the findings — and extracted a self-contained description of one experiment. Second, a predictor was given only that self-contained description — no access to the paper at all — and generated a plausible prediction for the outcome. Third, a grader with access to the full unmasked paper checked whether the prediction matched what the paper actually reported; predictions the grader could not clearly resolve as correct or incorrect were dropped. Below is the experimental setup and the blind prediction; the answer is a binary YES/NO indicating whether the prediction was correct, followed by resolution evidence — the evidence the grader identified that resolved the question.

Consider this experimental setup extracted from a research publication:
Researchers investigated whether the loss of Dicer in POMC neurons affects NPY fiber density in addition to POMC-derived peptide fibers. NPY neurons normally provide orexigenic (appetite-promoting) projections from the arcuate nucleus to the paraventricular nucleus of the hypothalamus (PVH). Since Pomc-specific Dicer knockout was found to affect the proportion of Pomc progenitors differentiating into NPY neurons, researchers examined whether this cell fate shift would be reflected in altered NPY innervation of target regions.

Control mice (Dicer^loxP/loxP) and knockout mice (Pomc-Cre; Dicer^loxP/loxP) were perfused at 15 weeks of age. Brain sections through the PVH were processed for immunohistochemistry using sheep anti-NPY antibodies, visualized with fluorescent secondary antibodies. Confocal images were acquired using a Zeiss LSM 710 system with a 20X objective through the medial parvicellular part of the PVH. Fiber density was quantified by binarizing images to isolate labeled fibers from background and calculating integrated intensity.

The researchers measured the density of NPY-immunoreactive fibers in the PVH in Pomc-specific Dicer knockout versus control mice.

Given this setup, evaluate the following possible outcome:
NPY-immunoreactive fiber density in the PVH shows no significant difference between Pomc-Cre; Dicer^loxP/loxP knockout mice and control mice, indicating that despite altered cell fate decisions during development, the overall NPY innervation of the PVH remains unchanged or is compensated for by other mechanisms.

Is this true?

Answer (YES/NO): YES